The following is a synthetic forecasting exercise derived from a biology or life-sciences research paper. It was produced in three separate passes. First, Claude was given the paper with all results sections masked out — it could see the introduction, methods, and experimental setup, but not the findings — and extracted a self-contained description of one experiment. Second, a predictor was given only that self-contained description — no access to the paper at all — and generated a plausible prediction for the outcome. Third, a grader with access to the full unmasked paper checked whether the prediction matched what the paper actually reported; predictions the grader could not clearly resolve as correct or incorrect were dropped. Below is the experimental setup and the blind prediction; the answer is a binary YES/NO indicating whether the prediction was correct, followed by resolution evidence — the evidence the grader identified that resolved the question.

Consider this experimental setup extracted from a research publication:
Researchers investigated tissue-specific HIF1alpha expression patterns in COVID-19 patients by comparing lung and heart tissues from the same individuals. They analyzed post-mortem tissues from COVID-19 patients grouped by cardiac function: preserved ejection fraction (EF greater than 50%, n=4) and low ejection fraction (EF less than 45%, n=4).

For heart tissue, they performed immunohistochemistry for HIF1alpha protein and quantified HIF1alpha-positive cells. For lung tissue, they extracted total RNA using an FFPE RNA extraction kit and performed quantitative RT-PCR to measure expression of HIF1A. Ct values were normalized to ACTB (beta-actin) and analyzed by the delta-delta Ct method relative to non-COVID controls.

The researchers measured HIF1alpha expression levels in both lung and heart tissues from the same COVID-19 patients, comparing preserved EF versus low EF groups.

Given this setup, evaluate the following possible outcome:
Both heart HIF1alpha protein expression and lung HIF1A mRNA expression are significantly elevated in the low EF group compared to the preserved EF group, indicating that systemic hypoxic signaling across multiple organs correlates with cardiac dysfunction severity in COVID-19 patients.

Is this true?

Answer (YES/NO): NO